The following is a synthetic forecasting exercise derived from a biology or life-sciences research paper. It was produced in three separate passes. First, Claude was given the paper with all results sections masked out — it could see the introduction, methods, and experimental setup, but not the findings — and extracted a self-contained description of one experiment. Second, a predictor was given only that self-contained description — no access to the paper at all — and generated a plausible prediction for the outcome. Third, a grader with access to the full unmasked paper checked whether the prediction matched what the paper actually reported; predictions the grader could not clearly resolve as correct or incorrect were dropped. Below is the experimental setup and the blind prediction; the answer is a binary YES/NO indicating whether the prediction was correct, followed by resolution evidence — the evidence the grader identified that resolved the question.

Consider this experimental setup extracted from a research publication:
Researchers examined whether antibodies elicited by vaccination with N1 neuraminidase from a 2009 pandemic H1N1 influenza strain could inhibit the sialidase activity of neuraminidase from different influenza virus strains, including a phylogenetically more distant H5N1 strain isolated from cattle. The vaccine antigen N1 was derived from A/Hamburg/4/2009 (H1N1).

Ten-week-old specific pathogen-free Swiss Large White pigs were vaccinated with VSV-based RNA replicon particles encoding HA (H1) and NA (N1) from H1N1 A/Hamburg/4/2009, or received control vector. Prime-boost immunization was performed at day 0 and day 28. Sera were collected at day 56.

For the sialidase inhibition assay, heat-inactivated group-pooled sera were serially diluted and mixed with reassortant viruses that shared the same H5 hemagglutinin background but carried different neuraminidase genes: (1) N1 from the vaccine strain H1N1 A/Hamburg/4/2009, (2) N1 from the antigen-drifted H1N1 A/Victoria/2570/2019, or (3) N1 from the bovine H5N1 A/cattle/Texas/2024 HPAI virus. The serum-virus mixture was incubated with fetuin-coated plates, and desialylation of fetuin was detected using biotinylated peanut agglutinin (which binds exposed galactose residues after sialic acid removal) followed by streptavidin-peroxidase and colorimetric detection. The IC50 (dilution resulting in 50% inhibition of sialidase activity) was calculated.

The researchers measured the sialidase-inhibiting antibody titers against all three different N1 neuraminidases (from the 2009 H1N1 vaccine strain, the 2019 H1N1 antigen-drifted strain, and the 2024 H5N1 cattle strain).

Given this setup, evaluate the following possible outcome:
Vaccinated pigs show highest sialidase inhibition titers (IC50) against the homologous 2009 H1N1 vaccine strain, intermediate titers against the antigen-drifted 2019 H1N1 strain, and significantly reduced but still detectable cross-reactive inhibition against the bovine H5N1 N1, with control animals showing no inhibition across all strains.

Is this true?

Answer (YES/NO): NO